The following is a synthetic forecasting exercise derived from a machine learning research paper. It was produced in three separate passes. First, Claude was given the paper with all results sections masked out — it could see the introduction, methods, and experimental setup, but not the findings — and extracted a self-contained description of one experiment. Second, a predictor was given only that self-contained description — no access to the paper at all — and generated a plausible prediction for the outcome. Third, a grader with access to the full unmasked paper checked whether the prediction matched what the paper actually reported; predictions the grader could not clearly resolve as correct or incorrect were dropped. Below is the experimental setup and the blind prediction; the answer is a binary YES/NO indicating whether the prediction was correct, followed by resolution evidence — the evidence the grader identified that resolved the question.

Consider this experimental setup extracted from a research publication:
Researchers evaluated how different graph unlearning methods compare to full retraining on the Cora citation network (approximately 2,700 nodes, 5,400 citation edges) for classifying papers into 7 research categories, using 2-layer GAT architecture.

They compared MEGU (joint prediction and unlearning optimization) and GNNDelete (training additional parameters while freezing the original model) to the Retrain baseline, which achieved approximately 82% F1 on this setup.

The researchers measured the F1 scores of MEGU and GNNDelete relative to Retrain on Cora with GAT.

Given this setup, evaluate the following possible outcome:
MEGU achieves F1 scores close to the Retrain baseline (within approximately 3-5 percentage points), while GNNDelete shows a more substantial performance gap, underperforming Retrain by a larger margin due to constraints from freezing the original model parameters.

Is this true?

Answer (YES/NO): YES